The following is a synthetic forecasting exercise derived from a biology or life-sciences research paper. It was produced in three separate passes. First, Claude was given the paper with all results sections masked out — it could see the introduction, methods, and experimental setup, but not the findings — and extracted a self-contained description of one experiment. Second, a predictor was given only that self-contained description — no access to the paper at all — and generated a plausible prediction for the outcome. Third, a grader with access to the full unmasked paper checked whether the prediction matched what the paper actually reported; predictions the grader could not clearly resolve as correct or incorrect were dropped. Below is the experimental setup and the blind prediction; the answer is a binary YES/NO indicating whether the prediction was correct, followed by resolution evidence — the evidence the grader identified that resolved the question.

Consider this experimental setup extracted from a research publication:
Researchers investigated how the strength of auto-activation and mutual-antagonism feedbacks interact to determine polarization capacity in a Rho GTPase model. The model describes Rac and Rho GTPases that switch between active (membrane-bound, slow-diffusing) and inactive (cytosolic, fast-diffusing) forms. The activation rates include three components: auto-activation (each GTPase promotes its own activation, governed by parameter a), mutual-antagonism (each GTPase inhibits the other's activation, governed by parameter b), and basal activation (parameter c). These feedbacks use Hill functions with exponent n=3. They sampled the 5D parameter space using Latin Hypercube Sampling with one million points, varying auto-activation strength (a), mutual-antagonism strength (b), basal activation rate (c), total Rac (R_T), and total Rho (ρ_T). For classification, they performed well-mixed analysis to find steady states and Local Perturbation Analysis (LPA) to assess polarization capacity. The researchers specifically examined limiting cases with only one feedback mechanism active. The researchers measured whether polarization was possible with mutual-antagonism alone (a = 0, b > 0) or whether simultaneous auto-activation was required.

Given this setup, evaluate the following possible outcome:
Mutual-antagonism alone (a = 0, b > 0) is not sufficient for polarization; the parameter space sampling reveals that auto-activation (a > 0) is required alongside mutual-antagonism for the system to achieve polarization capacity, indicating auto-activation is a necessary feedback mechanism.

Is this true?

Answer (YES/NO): NO